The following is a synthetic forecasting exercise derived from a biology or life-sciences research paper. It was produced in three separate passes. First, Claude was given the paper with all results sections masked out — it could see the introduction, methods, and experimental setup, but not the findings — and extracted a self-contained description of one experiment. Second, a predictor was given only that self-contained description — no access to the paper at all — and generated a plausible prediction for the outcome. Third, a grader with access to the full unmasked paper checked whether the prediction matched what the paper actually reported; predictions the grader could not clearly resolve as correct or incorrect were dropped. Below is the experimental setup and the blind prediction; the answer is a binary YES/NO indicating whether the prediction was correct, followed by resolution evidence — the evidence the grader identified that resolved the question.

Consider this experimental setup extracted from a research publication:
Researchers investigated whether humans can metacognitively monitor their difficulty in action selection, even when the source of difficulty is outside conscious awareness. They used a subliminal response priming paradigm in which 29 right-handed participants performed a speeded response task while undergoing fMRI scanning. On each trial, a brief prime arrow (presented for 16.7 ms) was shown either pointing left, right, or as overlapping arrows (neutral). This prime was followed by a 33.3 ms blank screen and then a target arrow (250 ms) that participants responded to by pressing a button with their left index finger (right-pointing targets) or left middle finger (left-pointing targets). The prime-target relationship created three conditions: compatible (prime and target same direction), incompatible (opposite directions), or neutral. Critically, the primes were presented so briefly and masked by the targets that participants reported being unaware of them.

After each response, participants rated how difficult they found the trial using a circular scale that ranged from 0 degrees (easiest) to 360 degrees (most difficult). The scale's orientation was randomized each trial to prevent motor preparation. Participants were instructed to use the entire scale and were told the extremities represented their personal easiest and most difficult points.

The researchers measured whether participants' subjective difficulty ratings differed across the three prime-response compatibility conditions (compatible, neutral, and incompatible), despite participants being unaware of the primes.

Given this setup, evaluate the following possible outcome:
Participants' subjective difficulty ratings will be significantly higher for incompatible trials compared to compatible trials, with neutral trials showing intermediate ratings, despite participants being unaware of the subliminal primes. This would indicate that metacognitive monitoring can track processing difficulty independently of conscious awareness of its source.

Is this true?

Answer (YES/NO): NO